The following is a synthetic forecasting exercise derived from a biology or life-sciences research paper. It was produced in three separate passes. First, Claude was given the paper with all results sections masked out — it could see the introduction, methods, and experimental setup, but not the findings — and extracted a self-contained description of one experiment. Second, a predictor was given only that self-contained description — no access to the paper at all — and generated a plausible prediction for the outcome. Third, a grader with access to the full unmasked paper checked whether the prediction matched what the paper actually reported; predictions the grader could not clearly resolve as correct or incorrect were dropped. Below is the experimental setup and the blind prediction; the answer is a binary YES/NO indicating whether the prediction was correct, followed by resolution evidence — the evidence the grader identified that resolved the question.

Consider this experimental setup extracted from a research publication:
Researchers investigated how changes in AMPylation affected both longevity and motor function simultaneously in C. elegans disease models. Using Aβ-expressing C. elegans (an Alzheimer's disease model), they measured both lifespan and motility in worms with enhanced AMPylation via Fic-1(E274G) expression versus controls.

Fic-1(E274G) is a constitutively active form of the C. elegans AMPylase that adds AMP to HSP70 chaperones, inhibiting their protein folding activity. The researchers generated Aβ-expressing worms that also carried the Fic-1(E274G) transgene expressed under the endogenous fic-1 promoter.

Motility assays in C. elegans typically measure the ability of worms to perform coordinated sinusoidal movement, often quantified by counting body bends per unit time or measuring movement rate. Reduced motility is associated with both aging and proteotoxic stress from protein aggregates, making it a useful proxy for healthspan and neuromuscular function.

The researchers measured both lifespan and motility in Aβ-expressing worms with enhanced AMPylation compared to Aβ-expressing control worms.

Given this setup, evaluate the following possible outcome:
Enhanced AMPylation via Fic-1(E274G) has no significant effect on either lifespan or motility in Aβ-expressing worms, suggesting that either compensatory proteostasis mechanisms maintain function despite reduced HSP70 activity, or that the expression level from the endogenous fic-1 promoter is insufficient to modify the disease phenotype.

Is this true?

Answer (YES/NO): NO